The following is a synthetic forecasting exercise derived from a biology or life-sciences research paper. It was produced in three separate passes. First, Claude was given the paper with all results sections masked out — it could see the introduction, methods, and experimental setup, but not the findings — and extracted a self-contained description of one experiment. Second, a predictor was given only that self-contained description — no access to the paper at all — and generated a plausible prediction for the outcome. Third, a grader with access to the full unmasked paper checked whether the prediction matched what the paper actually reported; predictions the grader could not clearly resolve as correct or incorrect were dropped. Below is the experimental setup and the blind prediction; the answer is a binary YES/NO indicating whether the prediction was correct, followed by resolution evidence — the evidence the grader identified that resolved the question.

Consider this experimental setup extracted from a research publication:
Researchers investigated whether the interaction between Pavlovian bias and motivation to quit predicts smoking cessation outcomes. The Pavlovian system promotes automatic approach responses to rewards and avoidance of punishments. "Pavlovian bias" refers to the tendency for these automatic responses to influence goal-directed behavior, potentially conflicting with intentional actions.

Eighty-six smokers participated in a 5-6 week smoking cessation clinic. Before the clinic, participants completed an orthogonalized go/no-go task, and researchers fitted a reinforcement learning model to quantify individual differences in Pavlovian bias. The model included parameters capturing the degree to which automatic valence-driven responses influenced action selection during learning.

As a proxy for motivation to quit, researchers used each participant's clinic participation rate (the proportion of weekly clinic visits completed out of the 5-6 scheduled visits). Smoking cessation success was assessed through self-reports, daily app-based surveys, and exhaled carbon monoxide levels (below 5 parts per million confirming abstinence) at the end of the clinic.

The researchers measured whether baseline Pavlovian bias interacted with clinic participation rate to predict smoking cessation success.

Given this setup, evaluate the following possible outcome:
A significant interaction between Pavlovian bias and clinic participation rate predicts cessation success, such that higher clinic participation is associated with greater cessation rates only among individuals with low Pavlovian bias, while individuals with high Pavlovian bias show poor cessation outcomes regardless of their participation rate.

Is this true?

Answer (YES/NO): NO